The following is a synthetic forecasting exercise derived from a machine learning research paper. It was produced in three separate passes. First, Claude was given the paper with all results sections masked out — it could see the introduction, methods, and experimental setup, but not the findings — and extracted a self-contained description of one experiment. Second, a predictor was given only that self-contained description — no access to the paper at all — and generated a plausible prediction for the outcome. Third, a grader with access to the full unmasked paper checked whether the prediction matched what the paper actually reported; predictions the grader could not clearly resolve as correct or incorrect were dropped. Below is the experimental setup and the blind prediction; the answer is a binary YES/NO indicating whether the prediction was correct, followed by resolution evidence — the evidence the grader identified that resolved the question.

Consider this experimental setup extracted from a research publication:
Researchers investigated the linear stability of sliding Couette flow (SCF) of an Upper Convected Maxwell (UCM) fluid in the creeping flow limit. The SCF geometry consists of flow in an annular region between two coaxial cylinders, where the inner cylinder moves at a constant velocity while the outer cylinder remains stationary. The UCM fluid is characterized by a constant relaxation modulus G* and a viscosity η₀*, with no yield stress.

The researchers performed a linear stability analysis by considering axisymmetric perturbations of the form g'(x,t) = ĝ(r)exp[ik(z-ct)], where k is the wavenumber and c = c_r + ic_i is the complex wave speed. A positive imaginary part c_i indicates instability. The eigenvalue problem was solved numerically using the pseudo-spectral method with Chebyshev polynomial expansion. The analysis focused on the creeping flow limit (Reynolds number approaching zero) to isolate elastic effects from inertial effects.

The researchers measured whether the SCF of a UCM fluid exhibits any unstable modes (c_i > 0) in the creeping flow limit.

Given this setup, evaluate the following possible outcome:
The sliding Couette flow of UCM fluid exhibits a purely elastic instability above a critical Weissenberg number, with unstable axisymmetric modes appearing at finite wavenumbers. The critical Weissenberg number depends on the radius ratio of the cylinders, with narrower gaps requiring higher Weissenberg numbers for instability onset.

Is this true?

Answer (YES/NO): NO